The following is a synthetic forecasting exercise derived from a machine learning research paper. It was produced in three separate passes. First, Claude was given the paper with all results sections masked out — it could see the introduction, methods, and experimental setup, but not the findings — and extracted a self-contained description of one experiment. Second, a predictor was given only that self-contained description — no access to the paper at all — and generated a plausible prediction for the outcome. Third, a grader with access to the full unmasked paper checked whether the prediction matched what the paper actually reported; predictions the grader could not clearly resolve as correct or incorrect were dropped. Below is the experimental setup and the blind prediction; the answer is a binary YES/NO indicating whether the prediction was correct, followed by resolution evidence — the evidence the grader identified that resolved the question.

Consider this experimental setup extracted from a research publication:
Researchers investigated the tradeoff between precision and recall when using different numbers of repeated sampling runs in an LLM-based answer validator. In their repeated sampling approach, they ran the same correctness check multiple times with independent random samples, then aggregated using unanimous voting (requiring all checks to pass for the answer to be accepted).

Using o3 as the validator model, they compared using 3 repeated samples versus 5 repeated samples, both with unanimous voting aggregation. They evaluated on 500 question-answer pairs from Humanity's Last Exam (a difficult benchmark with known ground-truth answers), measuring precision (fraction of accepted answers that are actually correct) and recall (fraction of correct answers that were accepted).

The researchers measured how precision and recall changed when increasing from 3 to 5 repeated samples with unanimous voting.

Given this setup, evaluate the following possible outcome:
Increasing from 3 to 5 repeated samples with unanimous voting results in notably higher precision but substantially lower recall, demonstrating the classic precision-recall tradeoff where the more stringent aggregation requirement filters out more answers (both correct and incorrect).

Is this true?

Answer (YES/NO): NO